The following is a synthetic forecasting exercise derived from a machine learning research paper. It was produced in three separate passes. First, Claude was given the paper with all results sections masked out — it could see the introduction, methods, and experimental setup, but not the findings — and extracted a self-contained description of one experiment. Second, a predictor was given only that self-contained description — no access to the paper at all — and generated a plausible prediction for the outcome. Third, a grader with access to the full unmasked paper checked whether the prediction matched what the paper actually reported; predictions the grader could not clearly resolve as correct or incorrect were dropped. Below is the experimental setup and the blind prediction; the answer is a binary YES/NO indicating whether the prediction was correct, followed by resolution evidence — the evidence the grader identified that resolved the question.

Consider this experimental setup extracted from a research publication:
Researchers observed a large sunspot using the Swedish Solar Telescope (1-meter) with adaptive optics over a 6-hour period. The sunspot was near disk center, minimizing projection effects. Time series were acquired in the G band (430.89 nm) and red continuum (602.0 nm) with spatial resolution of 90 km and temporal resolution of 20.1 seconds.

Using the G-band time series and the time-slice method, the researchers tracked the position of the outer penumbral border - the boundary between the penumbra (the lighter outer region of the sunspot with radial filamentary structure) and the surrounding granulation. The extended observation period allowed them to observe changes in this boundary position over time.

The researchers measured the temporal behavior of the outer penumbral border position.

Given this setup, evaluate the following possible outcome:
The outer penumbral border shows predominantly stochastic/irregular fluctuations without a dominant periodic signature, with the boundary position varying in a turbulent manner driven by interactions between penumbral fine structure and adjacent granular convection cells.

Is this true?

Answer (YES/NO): NO